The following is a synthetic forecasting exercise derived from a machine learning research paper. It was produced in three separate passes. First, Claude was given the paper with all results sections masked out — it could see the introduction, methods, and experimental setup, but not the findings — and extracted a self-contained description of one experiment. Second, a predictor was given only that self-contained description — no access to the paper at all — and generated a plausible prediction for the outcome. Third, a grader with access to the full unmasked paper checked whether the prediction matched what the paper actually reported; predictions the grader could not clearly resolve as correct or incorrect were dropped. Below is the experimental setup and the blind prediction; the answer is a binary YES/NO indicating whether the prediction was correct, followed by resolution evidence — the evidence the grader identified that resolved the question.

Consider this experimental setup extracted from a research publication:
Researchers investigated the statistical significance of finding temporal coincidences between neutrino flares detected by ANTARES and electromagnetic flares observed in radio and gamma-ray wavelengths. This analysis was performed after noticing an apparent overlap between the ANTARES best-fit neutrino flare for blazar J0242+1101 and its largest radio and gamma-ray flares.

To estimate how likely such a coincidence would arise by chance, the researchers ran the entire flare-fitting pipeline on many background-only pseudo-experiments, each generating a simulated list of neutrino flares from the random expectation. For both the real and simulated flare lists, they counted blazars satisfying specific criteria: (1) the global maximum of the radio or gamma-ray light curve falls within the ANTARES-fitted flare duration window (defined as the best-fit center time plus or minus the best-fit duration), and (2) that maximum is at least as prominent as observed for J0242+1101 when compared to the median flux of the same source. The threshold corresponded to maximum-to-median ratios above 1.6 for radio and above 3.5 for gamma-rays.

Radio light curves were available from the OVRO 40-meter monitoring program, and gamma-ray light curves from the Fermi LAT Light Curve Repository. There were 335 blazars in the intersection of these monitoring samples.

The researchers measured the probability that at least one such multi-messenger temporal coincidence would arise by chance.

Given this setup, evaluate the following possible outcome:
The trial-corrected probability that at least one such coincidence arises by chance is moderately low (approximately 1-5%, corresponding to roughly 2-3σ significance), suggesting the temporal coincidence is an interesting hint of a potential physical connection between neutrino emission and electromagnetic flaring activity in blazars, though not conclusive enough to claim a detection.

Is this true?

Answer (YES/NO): NO